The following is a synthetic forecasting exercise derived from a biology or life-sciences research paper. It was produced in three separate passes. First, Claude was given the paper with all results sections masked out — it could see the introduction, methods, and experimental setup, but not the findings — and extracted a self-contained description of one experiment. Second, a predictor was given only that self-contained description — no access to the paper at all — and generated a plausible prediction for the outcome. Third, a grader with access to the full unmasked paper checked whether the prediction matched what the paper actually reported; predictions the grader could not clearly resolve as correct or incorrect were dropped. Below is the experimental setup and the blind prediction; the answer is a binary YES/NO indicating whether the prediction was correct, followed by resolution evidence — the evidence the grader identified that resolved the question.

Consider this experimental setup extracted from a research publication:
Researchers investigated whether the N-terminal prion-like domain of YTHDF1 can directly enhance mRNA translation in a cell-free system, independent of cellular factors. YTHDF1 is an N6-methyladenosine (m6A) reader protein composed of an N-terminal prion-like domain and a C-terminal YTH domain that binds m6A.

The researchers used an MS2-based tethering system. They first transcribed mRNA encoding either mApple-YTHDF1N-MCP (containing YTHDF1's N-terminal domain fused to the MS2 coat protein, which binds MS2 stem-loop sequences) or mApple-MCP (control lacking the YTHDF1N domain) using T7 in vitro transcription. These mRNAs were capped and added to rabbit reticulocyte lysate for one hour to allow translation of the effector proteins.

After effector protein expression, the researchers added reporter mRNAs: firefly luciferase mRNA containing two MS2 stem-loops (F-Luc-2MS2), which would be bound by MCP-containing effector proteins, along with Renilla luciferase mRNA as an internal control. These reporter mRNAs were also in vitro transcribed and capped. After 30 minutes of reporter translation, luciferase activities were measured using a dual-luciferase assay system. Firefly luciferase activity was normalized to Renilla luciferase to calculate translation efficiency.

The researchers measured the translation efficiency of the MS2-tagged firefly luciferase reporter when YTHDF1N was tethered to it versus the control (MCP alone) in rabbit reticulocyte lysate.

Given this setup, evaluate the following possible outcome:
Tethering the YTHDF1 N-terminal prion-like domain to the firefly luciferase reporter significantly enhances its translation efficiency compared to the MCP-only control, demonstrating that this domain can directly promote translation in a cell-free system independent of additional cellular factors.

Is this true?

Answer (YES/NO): YES